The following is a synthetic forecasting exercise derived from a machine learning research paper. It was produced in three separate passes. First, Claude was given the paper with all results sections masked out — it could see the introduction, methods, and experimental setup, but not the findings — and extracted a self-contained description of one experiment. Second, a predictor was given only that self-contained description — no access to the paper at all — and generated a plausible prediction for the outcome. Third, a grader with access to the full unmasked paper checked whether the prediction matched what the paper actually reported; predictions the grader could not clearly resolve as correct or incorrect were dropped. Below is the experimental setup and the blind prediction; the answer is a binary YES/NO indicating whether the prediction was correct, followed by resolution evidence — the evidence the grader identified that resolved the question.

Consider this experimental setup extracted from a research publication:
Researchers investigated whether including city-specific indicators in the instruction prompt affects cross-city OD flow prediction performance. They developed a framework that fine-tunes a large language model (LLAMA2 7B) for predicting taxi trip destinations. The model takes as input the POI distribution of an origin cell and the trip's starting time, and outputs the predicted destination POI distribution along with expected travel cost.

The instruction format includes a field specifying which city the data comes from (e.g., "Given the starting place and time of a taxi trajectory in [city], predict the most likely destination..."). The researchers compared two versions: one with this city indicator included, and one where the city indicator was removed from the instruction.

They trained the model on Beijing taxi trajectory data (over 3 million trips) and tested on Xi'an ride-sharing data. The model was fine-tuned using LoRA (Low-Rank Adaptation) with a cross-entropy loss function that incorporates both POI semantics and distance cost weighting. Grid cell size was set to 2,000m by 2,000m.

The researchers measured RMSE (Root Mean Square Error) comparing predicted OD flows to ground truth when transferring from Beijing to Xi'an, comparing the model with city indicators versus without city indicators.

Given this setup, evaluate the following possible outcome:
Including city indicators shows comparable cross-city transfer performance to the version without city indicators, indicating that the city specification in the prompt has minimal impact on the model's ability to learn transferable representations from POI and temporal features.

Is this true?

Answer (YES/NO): NO